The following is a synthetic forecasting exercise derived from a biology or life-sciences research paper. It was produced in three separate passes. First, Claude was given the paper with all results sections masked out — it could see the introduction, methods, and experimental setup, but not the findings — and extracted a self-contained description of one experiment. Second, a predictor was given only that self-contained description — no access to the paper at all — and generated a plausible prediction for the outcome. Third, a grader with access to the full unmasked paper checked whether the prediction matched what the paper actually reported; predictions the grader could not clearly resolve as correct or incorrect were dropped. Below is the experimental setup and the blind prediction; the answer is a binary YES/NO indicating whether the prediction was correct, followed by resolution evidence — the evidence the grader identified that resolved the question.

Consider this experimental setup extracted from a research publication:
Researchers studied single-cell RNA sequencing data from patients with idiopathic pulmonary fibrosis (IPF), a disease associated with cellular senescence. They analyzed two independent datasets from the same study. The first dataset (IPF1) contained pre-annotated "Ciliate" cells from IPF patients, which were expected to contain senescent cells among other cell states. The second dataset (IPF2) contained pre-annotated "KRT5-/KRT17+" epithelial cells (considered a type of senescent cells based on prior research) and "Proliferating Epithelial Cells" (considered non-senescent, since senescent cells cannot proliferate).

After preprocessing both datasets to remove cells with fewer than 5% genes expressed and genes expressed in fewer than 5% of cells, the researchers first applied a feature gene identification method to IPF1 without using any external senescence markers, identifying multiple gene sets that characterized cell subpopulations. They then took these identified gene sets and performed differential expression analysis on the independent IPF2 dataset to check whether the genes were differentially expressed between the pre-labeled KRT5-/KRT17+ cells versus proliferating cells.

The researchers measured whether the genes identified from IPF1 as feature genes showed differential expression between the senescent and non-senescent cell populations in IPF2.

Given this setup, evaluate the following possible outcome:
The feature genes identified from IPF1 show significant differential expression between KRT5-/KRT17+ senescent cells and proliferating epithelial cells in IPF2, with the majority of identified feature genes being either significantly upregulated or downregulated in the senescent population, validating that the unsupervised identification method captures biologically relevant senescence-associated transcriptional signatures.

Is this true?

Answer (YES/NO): YES